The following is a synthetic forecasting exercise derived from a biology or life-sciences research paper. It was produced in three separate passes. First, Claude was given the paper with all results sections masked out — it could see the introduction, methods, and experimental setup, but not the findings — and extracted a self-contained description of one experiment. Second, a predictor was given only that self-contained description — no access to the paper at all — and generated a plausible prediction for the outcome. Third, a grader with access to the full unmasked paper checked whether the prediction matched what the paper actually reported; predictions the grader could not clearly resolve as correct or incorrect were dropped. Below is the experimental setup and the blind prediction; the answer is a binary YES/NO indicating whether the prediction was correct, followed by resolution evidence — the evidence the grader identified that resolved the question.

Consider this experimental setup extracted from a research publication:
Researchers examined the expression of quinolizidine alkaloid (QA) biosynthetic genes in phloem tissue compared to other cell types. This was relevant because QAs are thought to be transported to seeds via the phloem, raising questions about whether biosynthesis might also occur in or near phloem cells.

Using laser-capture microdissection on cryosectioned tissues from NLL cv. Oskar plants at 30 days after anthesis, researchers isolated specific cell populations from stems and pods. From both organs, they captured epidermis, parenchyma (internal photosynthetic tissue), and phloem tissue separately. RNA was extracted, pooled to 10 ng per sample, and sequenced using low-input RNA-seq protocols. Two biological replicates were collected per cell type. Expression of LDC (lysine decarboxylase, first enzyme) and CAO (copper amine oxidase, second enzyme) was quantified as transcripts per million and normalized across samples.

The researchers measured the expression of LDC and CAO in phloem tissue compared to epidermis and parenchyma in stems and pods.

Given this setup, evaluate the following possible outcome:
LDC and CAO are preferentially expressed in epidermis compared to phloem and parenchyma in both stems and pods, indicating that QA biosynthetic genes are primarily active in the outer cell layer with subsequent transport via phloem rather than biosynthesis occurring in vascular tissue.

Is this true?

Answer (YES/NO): NO